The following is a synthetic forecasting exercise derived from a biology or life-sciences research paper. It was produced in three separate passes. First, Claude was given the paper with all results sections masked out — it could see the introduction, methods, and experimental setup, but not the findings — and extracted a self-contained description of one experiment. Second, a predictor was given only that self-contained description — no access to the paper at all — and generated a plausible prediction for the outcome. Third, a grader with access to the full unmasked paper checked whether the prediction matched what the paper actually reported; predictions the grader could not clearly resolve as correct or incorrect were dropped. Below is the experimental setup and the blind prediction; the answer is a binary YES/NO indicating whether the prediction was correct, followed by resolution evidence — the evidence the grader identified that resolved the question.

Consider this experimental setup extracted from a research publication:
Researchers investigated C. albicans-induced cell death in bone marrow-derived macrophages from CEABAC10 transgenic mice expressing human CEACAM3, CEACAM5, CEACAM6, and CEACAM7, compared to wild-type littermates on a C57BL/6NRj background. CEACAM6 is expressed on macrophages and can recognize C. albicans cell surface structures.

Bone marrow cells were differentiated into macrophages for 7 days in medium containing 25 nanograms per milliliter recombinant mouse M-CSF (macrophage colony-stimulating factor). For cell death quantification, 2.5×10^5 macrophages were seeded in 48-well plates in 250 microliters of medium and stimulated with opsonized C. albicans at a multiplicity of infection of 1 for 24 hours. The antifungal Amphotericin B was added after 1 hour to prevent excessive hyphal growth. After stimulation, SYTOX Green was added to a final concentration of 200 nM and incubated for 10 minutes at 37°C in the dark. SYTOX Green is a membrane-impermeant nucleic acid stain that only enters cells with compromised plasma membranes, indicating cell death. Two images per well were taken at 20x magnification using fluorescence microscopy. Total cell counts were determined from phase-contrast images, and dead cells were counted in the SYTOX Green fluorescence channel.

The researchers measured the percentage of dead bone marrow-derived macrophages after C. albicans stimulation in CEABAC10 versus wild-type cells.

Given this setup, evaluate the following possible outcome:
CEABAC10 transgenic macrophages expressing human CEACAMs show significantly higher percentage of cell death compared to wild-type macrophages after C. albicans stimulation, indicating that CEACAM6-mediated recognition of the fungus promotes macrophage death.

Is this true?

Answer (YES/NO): NO